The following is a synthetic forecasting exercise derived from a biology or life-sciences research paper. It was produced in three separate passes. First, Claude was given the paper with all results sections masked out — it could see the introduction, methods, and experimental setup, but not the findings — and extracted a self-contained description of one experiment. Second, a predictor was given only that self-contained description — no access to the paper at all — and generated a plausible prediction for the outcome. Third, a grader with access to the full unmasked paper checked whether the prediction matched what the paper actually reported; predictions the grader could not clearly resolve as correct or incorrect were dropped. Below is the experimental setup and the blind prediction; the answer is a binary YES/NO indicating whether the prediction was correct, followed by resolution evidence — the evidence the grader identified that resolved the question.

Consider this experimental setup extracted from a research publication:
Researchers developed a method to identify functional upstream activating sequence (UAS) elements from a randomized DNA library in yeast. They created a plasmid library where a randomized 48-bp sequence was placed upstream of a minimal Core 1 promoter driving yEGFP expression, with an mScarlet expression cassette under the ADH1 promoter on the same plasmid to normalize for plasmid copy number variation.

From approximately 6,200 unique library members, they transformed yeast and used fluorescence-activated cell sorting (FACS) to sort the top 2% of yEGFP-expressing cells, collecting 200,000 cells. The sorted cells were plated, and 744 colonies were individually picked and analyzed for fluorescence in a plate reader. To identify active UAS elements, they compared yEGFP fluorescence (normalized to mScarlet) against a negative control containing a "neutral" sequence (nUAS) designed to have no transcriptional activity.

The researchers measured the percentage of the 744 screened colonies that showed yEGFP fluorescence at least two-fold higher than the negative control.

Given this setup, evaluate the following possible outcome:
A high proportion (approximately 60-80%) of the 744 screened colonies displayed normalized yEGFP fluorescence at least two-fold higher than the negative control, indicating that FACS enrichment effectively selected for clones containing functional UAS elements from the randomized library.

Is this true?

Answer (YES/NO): NO